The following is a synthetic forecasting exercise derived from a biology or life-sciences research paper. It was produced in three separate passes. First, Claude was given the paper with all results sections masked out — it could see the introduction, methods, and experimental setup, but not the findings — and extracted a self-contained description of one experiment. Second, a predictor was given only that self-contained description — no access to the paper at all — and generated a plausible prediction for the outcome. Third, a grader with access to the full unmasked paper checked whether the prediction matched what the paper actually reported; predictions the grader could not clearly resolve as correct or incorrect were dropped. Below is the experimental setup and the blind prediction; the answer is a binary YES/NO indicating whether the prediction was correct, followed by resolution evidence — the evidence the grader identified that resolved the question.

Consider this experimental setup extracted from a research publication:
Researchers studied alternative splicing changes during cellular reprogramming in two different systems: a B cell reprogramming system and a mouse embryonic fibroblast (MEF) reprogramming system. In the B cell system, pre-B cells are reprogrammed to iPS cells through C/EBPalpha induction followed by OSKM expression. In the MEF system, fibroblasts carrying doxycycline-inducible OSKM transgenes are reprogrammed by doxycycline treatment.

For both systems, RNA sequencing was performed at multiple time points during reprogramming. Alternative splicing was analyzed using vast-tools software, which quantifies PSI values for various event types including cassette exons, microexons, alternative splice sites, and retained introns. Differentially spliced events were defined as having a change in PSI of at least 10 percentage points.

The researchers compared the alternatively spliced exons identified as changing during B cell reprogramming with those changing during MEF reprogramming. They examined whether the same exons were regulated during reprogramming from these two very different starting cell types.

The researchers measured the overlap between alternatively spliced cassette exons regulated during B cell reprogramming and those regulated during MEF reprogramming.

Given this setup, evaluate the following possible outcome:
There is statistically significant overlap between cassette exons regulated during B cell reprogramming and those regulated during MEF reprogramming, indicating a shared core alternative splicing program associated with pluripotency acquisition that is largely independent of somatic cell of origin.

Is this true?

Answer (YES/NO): YES